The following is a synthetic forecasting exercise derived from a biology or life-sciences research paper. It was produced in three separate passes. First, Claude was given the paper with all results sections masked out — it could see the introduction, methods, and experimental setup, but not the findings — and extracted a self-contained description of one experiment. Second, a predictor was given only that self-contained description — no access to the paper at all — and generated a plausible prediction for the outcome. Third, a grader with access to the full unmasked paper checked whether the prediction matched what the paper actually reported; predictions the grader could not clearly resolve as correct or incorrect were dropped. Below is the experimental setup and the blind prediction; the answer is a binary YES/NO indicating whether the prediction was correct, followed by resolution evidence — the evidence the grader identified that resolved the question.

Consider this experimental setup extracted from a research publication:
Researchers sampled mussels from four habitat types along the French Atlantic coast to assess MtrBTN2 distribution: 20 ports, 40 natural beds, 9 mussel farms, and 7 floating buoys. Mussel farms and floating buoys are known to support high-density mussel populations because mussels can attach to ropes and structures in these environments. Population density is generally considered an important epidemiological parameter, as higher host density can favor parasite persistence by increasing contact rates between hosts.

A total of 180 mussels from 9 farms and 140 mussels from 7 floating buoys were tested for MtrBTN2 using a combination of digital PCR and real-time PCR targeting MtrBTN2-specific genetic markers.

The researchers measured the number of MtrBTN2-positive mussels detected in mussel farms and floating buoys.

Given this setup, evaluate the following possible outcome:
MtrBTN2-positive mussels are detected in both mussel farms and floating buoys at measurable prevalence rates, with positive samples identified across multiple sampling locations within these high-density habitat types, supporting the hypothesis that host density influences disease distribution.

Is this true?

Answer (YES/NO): NO